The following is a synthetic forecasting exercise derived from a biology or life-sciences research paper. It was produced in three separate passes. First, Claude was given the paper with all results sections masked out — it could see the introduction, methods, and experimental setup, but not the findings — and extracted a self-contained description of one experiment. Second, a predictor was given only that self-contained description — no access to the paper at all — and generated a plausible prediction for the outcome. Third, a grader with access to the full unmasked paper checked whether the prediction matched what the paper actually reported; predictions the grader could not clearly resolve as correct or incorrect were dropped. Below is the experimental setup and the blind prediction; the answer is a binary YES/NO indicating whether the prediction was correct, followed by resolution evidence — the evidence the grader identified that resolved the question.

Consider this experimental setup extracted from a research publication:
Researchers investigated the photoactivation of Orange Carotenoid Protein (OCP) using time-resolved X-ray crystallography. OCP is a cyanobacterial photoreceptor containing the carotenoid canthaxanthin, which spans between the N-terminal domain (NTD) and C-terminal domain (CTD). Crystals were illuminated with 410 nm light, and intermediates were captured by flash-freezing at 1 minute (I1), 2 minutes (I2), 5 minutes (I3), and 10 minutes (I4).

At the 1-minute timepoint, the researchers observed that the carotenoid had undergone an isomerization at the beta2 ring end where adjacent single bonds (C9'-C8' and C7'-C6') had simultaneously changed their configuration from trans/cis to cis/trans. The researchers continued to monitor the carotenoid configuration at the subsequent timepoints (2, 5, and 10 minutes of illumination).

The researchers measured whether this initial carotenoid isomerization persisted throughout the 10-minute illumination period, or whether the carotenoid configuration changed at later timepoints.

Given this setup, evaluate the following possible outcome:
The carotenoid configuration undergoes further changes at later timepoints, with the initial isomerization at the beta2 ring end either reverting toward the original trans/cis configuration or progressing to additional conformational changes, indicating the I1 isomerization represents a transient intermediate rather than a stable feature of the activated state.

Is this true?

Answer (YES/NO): YES